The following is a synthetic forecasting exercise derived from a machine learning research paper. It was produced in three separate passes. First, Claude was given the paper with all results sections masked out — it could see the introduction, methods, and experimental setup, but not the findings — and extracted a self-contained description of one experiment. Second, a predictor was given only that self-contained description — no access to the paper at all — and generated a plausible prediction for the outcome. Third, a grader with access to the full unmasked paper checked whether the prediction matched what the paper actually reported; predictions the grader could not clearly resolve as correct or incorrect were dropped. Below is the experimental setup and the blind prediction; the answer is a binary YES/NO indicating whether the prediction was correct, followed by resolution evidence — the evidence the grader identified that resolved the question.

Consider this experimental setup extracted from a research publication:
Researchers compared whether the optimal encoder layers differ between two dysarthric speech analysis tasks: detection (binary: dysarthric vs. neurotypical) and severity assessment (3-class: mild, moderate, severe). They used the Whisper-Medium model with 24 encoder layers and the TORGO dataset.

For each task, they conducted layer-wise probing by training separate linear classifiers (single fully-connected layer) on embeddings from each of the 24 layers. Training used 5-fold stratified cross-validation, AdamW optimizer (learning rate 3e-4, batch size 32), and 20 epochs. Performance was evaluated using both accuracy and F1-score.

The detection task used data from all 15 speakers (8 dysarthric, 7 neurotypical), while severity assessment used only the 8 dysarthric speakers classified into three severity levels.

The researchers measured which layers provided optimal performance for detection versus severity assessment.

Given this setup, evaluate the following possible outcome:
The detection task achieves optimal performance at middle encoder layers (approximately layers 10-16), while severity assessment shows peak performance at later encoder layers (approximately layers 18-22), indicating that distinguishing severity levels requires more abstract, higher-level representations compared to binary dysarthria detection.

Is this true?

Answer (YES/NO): NO